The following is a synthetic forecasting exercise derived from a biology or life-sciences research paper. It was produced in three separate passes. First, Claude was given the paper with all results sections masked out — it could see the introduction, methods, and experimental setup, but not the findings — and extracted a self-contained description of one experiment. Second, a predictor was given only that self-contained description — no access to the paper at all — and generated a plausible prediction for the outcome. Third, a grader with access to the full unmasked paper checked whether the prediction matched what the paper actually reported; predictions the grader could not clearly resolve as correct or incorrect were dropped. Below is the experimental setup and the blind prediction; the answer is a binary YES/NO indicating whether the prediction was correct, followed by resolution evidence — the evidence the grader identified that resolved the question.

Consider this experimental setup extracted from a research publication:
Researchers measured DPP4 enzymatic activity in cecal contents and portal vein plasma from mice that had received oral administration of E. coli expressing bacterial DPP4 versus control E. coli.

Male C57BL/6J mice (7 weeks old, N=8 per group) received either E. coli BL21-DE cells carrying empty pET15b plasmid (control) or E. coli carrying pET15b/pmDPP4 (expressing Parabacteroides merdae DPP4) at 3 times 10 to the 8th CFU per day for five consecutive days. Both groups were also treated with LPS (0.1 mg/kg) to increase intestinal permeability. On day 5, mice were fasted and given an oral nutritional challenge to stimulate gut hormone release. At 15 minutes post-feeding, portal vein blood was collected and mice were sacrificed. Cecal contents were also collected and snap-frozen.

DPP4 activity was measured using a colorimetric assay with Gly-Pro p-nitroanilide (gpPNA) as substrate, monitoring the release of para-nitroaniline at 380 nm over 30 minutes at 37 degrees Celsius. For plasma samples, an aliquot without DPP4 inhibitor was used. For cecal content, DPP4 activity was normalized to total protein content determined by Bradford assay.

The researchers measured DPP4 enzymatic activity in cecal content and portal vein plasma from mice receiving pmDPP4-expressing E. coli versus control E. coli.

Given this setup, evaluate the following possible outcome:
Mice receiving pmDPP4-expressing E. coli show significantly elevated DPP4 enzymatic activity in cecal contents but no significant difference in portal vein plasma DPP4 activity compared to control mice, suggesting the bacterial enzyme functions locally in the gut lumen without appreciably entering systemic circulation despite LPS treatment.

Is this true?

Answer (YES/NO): NO